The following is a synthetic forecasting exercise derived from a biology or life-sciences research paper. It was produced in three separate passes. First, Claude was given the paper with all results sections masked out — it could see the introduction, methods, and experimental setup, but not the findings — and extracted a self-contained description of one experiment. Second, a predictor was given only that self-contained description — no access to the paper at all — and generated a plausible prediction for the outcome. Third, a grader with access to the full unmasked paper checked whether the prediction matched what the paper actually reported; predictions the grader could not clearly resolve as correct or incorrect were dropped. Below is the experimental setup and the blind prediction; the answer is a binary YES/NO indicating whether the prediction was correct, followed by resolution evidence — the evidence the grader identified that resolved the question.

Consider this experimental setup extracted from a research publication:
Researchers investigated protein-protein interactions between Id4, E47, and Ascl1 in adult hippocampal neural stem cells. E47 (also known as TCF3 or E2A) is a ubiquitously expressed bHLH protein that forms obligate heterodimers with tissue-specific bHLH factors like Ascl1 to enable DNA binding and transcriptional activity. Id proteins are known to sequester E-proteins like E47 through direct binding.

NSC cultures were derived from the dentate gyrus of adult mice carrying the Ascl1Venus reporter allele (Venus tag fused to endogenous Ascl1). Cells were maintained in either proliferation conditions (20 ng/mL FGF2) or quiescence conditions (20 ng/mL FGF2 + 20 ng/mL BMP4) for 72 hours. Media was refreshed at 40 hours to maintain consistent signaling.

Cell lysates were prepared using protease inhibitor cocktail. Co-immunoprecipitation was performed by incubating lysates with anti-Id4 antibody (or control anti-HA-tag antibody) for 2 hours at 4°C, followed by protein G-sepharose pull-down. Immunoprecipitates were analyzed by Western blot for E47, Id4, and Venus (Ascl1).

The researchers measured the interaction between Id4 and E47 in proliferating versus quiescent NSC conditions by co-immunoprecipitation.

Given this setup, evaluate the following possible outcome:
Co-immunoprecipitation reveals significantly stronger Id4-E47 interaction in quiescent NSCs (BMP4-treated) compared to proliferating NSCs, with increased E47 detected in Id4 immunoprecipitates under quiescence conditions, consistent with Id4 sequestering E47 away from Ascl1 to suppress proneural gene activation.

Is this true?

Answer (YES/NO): YES